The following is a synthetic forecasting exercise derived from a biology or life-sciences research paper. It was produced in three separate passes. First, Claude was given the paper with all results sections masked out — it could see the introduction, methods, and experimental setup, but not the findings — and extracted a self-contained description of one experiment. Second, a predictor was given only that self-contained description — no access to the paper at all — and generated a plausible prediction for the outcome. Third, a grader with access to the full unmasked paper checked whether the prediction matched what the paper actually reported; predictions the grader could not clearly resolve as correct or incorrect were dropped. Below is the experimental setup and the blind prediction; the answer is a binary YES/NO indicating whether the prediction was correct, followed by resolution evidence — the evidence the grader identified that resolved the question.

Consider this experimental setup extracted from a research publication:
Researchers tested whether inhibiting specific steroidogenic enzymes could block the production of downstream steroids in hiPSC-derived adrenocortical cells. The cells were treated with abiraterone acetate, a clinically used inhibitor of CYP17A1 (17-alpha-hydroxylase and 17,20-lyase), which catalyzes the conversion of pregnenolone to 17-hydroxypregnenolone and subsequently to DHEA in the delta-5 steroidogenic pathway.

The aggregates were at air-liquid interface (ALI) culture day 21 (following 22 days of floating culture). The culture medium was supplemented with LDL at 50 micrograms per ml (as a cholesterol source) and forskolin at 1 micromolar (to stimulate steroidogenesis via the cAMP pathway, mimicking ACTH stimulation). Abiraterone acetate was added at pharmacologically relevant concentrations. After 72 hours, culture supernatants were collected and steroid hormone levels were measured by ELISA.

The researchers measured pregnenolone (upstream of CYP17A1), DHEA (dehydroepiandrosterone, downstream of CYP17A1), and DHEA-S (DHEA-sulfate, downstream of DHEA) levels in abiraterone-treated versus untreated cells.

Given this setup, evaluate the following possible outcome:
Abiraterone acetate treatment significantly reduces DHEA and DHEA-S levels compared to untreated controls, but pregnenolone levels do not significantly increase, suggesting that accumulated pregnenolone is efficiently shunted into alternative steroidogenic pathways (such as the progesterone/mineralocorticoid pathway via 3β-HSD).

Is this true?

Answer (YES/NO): NO